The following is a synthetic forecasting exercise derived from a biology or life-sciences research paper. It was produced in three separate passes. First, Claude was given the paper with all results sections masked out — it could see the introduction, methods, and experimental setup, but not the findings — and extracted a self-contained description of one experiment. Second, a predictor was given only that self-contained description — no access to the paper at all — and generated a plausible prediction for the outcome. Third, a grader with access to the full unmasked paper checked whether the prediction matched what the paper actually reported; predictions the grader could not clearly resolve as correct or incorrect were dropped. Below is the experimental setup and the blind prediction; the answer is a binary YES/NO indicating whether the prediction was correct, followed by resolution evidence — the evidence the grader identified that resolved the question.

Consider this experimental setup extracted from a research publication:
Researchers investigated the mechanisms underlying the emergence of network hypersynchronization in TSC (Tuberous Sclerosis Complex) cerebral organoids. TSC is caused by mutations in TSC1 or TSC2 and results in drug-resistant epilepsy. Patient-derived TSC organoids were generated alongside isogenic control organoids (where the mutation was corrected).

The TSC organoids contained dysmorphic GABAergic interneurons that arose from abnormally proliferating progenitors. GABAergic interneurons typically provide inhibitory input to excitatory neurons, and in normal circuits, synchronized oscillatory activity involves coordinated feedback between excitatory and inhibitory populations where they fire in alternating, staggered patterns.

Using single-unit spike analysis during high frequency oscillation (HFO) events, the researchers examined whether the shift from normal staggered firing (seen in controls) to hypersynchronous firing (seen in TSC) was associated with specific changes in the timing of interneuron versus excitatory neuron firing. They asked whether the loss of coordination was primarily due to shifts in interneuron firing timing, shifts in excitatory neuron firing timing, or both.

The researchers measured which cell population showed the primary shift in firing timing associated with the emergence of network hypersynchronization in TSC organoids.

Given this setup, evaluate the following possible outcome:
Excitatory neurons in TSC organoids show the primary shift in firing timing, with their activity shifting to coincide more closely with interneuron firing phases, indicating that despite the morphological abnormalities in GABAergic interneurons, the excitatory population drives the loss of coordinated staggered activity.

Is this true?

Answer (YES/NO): NO